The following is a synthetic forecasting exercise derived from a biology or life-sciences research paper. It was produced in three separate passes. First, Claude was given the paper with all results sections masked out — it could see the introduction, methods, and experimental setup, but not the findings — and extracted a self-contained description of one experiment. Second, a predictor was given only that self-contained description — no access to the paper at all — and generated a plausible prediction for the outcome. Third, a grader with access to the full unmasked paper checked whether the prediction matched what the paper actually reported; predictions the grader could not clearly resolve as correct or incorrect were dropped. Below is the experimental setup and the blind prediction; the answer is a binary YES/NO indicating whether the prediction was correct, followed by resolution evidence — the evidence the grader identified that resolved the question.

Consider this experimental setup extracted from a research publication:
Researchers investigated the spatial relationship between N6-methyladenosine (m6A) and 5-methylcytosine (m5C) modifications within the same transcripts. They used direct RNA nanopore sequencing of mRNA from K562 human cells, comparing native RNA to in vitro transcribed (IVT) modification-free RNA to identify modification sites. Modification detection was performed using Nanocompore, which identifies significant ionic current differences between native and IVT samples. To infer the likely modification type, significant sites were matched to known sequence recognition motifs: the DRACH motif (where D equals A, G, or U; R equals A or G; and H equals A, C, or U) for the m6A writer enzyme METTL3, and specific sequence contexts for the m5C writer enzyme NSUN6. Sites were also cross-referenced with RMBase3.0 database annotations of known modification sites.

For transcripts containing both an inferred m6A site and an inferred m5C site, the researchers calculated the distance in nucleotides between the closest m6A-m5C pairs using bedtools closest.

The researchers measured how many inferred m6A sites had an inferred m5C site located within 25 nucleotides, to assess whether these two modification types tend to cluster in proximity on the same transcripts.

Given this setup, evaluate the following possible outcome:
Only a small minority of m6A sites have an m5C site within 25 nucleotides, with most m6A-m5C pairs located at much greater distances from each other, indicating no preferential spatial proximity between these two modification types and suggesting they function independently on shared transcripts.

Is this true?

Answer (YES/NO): NO